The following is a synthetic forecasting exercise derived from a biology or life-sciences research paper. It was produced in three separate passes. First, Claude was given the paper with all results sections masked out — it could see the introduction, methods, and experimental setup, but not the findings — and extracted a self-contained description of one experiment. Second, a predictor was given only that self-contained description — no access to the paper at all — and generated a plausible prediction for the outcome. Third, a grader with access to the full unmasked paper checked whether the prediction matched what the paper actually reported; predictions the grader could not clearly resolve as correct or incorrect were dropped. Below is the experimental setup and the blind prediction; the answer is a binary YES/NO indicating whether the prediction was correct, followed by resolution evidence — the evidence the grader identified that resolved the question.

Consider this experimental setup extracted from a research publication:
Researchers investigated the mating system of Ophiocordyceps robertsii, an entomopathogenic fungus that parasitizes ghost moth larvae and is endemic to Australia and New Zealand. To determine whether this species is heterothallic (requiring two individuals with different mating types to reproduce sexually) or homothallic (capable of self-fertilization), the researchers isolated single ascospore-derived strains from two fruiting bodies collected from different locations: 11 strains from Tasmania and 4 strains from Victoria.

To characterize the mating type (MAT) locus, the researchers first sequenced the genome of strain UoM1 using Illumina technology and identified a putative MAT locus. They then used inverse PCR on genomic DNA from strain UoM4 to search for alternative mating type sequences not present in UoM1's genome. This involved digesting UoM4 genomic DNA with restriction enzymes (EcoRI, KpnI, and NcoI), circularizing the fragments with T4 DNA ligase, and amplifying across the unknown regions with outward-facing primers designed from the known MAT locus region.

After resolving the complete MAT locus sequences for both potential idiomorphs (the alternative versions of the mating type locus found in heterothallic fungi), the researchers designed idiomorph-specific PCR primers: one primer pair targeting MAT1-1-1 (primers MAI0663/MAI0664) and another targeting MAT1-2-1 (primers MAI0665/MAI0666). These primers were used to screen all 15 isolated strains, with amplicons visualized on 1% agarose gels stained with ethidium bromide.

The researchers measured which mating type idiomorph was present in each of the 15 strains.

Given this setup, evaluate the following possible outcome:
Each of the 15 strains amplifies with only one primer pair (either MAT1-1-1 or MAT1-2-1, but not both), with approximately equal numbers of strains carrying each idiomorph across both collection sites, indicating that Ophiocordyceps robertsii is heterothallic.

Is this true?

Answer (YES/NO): YES